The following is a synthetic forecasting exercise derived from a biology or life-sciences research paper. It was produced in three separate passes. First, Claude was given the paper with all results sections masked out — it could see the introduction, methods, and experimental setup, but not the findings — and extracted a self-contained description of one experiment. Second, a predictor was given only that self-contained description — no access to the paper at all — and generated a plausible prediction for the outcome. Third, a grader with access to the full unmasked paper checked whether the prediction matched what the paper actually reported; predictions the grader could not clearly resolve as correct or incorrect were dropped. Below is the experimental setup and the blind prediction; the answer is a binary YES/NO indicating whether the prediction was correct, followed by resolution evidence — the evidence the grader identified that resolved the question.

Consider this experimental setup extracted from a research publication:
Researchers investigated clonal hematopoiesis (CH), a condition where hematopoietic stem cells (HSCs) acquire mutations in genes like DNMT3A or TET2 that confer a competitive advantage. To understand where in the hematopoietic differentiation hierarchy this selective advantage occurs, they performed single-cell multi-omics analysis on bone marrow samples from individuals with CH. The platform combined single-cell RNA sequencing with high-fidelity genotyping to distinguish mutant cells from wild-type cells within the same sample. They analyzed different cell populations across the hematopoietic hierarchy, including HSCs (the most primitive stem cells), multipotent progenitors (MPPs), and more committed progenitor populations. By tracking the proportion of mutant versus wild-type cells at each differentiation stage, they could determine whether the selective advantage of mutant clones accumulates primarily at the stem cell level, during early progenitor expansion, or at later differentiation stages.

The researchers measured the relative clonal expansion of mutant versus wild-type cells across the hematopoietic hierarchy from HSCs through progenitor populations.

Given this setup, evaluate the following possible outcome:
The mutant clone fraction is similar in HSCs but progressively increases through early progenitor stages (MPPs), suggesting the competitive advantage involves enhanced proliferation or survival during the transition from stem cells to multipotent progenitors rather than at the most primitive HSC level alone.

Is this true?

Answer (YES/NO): NO